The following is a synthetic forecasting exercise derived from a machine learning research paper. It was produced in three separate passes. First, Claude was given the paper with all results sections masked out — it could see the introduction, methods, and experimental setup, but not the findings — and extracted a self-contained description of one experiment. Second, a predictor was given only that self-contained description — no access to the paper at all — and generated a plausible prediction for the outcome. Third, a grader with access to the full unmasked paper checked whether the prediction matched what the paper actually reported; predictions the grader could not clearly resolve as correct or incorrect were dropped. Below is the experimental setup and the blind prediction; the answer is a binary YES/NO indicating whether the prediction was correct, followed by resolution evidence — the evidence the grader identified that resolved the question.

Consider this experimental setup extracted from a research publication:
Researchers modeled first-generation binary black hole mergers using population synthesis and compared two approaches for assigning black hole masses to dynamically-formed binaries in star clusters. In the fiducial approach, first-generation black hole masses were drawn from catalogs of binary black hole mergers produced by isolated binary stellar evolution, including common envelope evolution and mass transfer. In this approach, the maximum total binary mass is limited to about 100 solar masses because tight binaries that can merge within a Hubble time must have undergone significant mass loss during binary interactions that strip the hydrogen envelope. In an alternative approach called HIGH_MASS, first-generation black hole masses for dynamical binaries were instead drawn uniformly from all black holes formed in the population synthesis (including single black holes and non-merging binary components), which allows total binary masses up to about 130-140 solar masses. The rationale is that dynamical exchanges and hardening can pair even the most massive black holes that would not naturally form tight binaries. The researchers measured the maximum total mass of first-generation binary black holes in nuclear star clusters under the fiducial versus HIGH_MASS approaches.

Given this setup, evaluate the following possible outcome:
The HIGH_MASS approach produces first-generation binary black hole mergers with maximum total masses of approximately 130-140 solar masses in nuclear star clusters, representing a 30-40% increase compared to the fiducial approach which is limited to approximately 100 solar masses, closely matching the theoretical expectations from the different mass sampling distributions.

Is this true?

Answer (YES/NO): YES